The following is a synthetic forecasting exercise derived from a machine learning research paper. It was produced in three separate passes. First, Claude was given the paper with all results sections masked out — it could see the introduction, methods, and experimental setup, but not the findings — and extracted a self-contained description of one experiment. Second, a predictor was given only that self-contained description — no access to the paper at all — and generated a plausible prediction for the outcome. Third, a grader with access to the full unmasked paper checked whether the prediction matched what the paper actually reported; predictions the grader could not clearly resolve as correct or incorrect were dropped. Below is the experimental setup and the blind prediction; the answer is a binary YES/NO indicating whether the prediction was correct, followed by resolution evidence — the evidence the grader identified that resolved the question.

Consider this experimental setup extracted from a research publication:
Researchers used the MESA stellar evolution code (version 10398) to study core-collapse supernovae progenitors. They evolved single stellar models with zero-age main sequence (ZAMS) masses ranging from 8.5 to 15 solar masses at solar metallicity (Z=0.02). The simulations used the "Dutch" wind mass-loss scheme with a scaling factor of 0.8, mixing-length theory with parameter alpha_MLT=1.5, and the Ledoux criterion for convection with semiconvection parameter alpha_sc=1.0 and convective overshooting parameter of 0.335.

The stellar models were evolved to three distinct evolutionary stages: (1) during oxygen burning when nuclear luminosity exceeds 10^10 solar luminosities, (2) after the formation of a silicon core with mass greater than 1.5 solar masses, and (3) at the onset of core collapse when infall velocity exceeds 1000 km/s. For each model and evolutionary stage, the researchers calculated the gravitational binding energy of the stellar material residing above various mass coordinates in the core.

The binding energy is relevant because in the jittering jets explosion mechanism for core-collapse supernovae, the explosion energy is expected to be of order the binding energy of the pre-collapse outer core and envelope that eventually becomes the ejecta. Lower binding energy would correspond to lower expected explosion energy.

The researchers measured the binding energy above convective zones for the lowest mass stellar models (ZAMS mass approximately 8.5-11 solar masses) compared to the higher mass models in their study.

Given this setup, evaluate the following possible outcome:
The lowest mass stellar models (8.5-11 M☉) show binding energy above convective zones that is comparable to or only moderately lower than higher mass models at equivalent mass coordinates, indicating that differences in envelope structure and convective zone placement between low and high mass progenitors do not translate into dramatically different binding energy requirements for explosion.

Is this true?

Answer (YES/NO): NO